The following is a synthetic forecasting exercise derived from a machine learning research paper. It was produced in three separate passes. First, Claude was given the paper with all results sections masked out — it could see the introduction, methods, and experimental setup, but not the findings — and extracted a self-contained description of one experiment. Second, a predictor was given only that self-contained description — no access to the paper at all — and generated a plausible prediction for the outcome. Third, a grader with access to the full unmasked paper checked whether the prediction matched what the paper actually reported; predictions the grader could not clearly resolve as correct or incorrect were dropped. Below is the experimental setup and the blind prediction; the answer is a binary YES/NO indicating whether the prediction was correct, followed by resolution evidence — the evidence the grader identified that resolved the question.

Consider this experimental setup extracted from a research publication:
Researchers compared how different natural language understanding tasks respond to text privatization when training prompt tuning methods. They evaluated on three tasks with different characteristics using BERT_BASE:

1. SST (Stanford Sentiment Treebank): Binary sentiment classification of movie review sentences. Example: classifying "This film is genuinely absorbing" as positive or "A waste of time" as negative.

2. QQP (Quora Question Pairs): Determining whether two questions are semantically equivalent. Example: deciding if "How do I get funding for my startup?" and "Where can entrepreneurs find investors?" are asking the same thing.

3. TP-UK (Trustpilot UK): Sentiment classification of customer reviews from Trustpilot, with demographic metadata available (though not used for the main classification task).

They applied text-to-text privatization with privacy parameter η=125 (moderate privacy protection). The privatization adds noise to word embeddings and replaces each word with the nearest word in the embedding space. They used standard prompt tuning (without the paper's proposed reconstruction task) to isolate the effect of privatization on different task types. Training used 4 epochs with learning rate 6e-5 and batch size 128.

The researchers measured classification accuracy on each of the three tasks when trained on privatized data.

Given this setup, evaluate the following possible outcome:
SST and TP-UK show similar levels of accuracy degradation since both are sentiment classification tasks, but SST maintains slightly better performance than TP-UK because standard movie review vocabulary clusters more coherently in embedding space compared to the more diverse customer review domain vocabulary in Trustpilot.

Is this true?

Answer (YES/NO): NO